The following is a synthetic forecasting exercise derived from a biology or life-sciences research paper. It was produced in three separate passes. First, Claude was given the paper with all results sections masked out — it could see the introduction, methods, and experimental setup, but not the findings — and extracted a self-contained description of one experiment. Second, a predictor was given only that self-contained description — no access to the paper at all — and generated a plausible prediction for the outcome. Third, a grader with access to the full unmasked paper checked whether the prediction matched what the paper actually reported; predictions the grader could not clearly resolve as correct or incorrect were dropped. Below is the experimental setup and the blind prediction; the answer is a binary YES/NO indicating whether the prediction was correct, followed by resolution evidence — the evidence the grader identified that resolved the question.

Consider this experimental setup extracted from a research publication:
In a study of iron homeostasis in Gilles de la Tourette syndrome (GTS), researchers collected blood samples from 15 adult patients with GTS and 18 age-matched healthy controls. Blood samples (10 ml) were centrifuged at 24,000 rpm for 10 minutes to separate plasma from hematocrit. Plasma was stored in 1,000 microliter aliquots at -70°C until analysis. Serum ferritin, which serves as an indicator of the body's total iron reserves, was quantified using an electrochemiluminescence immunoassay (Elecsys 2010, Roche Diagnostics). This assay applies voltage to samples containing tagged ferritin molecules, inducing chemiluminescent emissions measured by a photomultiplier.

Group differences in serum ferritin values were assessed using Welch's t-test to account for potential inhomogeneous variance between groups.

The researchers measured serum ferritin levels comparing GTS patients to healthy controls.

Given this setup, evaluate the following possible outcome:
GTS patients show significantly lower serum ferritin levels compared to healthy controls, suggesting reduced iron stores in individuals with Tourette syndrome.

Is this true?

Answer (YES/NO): YES